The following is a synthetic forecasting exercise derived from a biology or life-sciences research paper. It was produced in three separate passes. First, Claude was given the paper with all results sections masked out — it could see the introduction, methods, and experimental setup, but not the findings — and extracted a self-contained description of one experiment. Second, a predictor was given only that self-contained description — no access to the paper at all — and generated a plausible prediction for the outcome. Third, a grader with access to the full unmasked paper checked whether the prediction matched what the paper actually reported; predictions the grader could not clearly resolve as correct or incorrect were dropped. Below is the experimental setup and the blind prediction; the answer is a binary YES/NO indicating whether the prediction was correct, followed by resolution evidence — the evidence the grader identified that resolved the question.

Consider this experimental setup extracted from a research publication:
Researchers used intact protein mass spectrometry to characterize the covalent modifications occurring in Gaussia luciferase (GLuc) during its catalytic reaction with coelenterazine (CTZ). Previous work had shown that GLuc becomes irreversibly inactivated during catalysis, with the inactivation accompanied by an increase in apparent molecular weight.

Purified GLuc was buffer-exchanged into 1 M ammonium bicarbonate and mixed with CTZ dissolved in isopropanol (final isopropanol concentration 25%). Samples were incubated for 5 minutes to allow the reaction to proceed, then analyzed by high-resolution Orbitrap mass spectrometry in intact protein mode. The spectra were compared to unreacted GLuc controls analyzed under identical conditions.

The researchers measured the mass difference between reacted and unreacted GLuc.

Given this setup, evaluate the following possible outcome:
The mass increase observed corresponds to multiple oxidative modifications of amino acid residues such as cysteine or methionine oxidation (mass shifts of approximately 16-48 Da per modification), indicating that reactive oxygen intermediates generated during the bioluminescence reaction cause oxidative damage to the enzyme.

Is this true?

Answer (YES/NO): NO